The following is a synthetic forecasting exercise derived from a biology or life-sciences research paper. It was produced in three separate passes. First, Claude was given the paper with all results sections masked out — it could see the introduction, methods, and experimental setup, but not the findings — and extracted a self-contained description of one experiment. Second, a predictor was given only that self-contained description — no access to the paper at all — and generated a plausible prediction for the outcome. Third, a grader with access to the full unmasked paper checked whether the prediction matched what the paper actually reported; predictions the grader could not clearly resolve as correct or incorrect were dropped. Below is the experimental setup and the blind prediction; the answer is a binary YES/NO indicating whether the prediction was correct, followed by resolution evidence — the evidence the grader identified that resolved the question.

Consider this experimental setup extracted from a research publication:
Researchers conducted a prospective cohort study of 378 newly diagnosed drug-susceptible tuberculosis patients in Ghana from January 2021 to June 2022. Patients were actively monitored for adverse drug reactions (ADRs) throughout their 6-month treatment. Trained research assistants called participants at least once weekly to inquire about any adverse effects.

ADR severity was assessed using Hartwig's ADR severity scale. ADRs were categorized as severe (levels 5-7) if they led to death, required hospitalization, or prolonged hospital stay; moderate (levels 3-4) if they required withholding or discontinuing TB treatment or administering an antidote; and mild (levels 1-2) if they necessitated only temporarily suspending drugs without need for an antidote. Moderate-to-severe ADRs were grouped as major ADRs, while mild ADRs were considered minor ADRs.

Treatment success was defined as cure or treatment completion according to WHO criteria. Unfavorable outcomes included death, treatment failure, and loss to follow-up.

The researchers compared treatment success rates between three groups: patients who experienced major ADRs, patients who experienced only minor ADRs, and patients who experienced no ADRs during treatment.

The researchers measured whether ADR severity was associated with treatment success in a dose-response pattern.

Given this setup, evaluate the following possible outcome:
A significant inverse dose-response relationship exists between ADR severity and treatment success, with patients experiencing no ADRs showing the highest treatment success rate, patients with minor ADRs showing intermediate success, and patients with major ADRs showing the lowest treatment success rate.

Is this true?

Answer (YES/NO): NO